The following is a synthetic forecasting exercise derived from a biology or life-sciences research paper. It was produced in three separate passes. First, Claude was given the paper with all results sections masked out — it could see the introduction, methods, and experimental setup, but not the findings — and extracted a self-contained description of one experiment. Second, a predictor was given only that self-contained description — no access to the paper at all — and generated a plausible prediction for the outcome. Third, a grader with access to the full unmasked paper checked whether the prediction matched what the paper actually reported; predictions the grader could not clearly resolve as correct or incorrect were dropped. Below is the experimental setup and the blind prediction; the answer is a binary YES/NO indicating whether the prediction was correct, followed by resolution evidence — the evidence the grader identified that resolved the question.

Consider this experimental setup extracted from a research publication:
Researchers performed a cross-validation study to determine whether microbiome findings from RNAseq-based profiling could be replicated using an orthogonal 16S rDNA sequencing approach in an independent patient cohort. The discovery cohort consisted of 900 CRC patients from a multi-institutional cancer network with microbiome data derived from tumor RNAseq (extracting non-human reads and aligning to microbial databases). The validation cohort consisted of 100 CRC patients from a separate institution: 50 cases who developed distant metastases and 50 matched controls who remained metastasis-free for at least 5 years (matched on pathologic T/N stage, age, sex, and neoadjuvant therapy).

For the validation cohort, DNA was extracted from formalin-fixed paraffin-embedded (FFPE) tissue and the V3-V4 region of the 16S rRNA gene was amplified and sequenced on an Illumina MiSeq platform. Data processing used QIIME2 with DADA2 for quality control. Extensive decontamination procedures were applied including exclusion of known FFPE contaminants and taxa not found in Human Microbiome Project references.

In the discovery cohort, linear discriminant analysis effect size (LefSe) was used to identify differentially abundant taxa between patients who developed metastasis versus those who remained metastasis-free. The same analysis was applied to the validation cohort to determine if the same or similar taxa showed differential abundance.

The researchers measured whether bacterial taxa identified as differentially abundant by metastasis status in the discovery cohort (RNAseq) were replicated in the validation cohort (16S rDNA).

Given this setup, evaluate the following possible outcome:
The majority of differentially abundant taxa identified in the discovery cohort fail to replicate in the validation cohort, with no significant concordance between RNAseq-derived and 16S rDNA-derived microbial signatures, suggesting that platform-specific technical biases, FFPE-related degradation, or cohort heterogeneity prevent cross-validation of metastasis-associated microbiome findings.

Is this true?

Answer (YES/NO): NO